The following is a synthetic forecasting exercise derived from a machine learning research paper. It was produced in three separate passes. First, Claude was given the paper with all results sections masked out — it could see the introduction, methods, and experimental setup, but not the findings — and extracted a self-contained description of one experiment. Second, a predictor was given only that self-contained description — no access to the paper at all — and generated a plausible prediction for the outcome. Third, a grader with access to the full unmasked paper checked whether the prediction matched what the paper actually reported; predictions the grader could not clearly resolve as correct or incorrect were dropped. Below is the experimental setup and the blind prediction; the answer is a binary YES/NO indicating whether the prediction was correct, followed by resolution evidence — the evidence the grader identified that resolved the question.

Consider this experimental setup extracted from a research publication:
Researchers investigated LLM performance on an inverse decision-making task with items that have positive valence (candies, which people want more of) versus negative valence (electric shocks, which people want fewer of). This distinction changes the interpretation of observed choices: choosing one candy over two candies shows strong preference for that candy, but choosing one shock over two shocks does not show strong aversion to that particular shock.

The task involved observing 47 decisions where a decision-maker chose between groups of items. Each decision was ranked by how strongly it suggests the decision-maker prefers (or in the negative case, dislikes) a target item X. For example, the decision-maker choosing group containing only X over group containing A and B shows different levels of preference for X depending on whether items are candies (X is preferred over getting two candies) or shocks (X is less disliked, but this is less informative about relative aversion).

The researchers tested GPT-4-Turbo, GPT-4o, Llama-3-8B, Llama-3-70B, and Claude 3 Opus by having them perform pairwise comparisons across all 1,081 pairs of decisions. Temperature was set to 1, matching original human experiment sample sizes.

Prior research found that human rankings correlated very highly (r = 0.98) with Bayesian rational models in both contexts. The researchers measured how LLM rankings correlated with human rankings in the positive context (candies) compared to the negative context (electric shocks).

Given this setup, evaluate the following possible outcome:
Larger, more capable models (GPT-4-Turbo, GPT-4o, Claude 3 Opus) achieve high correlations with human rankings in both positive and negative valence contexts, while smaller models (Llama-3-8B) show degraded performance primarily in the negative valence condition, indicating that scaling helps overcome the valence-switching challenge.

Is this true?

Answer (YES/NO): NO